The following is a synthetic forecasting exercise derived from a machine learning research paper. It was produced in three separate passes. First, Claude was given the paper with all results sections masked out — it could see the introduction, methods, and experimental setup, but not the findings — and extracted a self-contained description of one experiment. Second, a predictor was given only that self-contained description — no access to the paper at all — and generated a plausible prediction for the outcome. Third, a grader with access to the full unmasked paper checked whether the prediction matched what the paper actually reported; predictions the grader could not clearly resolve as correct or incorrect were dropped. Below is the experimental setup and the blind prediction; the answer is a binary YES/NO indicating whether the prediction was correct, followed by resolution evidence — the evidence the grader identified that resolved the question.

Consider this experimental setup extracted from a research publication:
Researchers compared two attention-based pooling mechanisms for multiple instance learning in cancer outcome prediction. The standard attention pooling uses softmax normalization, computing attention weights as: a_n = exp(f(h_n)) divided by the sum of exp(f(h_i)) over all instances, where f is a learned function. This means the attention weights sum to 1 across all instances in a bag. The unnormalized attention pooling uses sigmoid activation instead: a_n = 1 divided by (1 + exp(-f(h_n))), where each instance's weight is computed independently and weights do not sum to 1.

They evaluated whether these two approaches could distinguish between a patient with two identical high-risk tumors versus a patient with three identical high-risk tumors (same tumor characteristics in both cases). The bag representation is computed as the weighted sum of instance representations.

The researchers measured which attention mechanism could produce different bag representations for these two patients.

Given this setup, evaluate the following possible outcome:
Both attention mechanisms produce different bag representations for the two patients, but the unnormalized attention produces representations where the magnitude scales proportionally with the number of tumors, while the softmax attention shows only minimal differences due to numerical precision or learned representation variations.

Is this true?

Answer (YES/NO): NO